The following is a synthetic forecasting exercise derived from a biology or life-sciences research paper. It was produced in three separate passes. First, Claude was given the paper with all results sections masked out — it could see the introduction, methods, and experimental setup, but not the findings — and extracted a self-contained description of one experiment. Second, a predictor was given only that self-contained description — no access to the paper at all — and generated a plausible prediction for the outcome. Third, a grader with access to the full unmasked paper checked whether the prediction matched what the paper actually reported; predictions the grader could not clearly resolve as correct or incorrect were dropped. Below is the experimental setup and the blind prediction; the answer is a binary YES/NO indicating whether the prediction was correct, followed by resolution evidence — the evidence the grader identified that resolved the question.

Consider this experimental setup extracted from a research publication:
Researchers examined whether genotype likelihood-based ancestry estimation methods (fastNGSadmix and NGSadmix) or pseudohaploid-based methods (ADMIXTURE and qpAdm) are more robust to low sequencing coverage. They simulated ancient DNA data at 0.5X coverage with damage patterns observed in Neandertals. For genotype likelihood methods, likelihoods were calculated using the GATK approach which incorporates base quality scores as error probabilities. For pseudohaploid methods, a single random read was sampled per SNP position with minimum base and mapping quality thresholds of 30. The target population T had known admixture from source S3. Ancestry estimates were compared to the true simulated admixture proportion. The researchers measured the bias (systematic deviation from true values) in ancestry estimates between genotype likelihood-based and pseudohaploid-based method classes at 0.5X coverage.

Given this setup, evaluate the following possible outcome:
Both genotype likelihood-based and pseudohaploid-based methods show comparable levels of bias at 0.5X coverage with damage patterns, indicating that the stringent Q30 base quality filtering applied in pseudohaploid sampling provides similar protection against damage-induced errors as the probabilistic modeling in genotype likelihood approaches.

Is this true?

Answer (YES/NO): NO